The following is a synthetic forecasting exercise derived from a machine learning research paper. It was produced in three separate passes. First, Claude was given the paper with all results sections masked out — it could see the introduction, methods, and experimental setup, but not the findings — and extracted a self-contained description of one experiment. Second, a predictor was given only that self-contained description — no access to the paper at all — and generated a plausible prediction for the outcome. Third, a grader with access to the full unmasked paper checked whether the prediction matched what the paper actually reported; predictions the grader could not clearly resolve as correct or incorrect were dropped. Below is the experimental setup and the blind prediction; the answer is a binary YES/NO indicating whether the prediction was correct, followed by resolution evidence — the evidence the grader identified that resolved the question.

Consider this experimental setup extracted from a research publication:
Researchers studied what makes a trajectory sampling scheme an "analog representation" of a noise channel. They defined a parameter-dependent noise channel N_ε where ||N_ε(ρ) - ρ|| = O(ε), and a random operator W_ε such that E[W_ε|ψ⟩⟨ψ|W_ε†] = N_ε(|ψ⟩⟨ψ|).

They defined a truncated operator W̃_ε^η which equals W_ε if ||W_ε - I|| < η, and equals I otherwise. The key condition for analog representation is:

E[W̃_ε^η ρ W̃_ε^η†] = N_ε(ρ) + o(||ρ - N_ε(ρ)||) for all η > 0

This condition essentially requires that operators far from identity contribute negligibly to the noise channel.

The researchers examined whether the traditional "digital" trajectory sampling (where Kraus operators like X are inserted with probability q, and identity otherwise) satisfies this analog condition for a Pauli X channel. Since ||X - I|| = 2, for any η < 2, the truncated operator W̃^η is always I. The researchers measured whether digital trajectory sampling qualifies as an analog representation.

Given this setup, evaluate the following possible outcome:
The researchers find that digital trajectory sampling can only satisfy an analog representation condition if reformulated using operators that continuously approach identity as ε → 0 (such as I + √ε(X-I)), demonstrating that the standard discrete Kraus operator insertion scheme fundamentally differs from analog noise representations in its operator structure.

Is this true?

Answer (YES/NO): NO